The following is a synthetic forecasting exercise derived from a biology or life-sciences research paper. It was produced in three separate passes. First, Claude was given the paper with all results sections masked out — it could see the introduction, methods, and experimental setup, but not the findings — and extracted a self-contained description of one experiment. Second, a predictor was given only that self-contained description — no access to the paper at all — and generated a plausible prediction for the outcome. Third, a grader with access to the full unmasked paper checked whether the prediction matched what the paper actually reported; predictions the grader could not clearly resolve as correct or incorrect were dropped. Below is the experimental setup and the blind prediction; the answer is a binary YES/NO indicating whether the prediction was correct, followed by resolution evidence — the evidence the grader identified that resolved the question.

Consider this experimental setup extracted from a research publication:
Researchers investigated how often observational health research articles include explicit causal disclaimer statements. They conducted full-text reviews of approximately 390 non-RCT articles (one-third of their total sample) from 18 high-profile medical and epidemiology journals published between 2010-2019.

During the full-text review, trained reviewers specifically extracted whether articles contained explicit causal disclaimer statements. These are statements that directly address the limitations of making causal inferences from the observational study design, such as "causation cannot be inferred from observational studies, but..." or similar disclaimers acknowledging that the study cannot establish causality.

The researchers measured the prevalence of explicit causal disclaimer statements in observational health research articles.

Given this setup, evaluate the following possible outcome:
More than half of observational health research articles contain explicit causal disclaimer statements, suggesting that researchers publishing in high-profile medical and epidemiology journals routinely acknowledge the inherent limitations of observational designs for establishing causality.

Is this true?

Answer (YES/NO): NO